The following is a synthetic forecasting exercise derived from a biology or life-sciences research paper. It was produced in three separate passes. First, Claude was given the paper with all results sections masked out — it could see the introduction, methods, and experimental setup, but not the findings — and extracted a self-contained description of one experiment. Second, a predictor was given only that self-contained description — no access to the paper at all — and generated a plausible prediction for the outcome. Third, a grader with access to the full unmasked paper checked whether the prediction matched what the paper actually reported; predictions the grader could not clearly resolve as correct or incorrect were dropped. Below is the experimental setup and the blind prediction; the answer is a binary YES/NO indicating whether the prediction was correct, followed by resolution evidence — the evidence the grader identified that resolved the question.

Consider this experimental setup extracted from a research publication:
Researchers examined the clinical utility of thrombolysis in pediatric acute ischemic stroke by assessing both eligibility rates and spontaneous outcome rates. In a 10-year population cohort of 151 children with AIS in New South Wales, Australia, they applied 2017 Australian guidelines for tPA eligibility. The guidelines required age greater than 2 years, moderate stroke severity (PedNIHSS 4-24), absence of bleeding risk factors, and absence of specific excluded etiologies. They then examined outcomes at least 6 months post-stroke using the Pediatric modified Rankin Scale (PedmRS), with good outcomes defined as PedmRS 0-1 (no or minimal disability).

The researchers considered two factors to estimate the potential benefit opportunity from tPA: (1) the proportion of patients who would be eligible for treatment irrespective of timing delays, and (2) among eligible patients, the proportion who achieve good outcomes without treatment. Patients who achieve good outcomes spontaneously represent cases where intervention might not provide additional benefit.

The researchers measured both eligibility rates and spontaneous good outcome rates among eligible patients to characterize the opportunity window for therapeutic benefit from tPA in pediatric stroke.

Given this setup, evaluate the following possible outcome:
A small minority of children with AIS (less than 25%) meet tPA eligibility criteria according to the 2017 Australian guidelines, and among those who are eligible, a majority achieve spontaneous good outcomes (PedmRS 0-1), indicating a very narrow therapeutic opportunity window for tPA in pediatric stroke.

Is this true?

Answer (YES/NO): YES